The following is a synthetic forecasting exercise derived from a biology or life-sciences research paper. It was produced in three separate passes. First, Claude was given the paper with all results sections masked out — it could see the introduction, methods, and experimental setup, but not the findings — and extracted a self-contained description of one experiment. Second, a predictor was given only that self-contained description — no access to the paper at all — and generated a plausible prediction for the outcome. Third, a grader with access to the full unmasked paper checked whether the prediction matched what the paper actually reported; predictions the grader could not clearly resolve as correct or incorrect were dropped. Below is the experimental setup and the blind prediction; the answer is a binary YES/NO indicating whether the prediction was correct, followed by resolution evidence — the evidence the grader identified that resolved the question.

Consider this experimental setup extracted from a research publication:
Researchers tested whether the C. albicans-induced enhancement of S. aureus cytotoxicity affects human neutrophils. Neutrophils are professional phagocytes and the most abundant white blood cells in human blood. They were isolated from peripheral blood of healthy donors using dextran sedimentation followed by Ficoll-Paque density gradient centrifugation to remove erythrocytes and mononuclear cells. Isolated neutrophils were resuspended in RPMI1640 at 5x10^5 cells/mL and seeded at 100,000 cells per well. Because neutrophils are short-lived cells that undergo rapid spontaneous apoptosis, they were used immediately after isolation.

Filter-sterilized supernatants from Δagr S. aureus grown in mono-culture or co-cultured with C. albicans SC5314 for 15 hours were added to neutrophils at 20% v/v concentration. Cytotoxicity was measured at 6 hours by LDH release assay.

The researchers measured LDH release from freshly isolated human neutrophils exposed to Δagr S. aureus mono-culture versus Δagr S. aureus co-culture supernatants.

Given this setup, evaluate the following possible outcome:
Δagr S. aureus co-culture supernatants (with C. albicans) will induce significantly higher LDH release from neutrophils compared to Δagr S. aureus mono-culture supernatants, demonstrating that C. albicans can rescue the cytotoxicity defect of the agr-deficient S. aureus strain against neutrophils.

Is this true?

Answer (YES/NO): YES